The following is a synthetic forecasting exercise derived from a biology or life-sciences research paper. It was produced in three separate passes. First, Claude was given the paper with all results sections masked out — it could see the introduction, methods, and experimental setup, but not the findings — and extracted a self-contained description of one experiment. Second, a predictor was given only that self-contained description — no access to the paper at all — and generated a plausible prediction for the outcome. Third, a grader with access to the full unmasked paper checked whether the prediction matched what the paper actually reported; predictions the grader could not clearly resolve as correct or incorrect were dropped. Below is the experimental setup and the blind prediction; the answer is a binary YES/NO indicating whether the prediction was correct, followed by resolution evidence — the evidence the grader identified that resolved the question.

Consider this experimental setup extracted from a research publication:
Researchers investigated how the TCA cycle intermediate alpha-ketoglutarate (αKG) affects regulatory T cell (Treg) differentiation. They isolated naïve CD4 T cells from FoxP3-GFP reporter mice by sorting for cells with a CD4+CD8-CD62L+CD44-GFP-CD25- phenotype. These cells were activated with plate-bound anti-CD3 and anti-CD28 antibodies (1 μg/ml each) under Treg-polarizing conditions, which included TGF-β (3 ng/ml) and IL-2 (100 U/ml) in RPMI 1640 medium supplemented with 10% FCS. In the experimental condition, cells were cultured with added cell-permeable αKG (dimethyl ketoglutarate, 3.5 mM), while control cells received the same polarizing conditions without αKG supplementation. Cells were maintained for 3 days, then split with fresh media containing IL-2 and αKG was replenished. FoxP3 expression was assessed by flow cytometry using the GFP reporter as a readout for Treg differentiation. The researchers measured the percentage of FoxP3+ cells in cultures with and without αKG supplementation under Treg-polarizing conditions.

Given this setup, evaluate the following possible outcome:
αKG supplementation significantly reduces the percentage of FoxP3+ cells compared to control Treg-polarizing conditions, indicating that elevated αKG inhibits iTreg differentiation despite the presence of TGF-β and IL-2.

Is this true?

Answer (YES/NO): YES